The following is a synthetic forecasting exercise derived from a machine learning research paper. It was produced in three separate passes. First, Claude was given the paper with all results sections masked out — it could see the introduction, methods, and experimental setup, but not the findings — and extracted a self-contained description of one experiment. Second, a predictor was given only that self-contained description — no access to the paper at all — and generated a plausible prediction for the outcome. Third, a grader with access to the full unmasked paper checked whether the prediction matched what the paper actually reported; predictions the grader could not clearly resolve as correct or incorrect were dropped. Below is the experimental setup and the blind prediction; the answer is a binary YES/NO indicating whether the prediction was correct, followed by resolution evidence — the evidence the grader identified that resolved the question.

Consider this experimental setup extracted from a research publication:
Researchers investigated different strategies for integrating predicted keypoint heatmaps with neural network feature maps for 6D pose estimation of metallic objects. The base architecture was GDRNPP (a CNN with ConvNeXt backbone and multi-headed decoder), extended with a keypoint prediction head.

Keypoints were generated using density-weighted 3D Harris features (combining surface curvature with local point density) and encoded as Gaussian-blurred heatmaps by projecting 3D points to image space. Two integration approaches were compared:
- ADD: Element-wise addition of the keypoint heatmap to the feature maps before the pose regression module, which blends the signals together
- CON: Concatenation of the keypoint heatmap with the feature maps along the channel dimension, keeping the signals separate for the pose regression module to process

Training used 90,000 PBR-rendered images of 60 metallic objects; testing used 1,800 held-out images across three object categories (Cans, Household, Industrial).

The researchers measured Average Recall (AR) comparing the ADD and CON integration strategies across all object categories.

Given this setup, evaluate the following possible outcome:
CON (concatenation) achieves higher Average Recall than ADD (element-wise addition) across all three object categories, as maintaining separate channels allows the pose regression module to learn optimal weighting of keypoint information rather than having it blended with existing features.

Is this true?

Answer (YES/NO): NO